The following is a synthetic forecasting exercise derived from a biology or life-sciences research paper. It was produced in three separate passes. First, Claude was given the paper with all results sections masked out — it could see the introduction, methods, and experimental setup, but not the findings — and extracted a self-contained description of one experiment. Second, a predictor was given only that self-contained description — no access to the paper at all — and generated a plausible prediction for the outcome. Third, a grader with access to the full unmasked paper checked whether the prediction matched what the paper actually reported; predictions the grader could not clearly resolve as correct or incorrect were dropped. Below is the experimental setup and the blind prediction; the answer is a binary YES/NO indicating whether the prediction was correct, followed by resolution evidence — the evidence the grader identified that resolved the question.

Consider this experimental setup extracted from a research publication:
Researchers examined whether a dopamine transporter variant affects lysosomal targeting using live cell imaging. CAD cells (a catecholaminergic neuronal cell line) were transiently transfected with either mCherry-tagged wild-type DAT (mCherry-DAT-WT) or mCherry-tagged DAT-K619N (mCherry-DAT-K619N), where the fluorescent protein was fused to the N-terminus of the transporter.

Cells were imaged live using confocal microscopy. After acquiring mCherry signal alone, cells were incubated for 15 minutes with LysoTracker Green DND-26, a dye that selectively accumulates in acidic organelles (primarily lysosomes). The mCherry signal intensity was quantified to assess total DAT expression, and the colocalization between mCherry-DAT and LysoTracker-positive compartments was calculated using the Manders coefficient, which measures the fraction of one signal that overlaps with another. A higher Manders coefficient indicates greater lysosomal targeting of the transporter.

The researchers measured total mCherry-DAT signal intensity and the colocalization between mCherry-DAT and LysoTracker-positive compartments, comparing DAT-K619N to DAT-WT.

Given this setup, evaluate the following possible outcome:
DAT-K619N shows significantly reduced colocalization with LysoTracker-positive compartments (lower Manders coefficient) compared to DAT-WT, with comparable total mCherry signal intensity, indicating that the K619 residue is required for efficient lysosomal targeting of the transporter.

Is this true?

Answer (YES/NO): NO